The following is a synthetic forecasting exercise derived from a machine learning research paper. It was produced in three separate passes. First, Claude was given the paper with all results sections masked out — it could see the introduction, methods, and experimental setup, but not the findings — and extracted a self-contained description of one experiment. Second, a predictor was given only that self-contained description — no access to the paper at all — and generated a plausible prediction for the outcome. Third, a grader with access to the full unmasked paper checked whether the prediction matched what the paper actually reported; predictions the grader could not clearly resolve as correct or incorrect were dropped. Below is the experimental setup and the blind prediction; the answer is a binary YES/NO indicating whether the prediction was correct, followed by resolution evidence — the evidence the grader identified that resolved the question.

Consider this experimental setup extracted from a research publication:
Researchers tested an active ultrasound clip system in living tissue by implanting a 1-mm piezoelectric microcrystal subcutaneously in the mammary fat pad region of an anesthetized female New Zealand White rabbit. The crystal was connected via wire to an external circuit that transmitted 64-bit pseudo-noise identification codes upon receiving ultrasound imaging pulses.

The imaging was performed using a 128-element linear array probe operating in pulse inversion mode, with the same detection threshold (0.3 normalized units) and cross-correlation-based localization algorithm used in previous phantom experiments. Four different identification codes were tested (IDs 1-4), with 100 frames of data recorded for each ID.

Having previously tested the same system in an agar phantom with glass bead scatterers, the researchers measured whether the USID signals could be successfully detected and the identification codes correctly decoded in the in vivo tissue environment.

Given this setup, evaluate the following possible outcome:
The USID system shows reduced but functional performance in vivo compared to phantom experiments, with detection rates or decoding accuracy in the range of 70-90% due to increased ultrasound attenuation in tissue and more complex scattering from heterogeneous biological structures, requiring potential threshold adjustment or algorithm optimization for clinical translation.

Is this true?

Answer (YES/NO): NO